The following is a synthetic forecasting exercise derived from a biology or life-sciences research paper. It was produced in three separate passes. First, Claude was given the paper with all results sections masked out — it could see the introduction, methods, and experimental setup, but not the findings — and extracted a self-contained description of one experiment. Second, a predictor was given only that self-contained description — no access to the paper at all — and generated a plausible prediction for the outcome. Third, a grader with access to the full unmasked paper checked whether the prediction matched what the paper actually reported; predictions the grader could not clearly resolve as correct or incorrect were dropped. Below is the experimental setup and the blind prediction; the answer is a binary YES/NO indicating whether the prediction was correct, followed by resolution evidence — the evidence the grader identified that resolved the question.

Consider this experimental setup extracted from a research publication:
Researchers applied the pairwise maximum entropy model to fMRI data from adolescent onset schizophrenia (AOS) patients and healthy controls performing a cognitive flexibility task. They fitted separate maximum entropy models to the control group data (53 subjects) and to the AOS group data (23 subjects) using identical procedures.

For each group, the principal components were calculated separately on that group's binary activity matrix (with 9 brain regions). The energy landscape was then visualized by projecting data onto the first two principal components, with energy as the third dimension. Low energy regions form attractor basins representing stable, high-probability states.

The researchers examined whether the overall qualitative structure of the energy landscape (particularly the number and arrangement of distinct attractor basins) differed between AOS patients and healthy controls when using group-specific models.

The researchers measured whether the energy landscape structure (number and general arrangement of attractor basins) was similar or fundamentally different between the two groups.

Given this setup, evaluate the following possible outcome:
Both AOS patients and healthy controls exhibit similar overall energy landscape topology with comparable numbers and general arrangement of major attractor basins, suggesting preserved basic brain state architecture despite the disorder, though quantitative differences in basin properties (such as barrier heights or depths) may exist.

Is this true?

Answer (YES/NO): YES